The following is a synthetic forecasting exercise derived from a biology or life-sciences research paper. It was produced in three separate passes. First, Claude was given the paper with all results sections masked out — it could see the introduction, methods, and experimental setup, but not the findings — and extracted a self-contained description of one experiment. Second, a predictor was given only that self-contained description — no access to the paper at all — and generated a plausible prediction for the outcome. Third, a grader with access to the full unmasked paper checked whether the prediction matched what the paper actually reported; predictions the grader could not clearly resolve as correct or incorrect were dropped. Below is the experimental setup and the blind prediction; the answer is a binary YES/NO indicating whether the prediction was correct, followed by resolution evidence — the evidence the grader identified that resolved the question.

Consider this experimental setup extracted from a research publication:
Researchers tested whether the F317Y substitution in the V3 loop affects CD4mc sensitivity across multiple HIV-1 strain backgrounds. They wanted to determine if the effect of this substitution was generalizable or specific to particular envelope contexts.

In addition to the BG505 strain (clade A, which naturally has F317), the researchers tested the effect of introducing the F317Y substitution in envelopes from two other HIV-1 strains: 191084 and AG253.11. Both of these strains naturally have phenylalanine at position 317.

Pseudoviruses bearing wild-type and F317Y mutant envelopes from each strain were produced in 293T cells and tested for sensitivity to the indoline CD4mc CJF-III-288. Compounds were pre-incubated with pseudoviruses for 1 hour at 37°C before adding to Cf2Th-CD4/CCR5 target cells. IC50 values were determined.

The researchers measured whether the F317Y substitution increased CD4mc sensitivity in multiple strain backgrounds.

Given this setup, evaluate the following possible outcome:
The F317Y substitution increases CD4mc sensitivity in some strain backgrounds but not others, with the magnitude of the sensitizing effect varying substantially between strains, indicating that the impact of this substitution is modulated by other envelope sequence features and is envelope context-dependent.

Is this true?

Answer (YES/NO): NO